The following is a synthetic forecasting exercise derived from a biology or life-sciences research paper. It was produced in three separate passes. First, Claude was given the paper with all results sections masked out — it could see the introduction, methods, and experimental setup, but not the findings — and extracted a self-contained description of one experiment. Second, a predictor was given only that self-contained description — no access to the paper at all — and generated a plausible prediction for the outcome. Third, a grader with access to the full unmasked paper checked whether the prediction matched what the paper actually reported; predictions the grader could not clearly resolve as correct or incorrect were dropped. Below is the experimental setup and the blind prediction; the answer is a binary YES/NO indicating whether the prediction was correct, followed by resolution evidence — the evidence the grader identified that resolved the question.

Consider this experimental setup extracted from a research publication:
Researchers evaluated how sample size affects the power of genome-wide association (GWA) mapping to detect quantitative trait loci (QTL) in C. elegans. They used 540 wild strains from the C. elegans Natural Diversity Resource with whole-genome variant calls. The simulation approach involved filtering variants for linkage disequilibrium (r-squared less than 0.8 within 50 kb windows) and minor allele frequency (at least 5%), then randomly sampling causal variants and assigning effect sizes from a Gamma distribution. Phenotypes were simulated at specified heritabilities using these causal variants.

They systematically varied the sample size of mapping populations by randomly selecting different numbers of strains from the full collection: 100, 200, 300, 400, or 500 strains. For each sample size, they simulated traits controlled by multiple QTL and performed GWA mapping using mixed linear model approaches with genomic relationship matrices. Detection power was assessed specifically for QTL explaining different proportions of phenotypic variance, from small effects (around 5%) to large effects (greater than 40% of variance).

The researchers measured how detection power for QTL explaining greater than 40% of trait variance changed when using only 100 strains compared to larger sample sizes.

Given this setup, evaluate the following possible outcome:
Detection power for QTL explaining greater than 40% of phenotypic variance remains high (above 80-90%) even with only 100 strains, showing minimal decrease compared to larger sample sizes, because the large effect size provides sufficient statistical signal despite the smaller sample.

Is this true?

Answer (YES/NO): YES